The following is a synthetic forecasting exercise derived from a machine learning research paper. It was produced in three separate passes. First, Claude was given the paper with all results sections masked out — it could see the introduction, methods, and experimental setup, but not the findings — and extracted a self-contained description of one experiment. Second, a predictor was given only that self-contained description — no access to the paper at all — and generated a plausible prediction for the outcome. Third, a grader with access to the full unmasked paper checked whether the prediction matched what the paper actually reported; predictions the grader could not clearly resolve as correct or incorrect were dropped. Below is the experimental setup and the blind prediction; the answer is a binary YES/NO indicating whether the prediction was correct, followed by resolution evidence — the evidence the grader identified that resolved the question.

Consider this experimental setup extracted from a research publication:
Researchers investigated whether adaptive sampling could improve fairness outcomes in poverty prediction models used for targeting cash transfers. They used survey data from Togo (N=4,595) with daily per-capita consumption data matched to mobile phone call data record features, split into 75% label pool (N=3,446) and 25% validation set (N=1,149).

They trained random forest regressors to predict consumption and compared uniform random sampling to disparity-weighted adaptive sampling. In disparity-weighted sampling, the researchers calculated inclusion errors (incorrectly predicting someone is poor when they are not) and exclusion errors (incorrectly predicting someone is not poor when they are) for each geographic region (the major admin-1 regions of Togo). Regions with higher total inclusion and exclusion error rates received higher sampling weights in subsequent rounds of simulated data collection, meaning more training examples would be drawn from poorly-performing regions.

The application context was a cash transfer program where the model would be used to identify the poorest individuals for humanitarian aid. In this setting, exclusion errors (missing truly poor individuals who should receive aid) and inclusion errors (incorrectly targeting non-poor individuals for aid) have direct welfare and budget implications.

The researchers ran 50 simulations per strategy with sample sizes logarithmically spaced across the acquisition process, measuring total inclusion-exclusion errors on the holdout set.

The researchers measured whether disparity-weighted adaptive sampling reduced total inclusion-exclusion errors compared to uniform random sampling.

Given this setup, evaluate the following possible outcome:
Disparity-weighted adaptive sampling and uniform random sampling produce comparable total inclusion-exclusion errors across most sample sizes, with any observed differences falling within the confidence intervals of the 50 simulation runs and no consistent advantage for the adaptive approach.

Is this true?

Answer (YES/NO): YES